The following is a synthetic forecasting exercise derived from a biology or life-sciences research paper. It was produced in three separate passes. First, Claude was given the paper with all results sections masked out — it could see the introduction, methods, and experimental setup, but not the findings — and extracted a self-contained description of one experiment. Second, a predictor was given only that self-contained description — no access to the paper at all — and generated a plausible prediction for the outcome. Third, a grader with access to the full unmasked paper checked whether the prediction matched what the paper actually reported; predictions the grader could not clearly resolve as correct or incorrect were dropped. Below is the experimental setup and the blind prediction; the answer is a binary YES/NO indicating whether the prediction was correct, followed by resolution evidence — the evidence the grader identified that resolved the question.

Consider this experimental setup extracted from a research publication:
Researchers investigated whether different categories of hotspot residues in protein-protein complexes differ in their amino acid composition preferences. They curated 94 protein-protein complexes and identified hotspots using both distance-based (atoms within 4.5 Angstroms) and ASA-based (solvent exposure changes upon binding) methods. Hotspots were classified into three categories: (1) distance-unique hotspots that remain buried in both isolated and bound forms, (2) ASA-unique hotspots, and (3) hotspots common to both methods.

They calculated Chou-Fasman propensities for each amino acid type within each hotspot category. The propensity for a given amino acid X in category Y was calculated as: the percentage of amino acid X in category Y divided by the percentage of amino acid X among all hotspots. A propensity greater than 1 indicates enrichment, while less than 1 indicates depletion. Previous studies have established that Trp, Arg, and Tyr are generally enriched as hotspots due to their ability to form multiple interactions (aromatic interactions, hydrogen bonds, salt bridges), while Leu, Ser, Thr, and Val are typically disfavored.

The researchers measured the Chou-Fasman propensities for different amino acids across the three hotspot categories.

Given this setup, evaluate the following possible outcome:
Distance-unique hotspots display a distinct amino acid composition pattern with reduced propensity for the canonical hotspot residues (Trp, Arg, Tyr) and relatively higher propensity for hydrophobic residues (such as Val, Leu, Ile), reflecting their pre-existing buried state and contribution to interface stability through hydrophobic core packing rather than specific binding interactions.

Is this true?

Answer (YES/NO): NO